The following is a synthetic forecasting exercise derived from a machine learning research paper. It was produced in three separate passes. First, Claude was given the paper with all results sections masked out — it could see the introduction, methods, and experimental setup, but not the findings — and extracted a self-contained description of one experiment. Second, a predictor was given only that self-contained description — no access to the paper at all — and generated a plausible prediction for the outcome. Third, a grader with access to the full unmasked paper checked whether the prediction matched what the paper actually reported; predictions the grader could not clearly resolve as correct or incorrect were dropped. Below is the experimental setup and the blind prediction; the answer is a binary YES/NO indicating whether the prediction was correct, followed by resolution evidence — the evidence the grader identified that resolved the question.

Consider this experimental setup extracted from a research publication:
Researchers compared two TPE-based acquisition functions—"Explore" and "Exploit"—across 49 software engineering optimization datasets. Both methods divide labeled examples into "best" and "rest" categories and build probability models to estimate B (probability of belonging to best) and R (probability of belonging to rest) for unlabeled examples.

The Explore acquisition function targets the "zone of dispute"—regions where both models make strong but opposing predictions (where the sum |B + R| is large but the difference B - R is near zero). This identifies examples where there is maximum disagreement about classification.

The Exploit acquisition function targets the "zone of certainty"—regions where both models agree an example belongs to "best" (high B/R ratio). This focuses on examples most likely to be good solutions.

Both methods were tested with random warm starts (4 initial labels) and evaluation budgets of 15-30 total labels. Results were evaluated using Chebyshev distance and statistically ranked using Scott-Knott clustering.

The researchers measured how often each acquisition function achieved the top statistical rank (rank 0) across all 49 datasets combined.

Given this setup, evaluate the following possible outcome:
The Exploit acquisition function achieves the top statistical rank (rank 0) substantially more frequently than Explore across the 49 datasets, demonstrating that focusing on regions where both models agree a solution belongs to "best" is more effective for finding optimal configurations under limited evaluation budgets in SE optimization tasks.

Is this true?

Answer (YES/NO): YES